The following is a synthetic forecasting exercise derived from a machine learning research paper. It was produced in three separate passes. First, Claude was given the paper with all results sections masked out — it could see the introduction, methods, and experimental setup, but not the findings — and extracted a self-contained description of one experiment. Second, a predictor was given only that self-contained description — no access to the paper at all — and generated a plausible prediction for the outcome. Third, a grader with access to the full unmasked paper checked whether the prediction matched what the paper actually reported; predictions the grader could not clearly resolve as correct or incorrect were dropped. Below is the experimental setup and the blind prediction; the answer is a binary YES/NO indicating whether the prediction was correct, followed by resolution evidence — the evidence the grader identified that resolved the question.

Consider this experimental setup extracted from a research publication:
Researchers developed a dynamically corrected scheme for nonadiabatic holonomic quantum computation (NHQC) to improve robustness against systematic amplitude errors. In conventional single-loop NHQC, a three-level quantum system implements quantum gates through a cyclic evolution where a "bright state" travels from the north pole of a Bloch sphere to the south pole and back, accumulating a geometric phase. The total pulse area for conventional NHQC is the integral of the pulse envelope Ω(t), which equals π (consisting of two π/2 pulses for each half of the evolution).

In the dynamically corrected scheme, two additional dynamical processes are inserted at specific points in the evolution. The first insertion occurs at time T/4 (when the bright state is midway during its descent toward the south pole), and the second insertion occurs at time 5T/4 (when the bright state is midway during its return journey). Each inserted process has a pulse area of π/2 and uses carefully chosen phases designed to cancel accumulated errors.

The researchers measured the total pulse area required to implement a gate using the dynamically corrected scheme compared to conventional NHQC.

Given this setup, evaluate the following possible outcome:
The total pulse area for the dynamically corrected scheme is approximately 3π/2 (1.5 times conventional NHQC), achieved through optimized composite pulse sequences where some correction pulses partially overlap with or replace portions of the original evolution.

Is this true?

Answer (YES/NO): NO